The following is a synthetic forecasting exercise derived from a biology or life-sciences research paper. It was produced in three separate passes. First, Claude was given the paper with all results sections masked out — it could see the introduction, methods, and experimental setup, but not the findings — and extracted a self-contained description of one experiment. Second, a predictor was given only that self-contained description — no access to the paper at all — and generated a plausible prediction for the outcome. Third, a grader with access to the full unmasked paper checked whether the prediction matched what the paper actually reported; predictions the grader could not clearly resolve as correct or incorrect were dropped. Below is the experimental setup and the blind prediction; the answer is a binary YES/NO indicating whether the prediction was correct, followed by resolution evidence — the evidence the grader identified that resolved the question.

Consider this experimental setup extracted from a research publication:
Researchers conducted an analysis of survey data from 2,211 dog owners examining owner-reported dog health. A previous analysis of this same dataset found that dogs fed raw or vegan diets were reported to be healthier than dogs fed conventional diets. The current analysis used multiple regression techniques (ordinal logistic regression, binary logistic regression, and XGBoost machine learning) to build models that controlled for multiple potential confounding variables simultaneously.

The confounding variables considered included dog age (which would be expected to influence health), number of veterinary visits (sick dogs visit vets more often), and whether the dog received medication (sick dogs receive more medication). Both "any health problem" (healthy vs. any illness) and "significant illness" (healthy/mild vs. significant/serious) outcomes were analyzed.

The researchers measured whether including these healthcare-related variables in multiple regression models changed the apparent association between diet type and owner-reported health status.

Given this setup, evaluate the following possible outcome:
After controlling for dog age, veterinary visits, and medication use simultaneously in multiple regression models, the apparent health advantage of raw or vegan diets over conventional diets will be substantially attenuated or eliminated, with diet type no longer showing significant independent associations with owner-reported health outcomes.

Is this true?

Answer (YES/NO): YES